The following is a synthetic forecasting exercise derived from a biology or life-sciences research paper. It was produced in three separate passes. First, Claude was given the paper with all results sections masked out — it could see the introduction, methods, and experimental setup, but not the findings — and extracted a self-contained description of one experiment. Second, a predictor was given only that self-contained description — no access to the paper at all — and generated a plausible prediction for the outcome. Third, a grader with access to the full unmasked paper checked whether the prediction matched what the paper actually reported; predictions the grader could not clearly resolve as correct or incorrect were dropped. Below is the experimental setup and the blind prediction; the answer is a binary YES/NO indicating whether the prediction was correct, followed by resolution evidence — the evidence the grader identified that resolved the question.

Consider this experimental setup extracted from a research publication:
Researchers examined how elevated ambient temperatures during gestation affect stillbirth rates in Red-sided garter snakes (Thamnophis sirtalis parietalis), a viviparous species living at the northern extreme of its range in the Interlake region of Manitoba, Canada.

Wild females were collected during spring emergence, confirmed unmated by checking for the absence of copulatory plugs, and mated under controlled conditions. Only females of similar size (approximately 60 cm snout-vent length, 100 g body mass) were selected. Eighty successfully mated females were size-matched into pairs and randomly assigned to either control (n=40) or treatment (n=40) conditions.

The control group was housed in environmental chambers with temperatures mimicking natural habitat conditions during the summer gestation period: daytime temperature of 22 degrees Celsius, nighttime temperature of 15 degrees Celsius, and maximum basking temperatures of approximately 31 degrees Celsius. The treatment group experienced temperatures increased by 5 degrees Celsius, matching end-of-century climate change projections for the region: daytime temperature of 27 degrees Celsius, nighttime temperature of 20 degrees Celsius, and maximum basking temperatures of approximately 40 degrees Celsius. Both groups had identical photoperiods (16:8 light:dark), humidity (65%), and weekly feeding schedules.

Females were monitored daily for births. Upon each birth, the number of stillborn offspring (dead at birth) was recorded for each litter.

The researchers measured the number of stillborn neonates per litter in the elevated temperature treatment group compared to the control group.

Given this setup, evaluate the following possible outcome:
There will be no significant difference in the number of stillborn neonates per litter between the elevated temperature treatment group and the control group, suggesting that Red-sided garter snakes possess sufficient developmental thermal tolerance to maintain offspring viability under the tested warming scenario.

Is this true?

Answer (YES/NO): YES